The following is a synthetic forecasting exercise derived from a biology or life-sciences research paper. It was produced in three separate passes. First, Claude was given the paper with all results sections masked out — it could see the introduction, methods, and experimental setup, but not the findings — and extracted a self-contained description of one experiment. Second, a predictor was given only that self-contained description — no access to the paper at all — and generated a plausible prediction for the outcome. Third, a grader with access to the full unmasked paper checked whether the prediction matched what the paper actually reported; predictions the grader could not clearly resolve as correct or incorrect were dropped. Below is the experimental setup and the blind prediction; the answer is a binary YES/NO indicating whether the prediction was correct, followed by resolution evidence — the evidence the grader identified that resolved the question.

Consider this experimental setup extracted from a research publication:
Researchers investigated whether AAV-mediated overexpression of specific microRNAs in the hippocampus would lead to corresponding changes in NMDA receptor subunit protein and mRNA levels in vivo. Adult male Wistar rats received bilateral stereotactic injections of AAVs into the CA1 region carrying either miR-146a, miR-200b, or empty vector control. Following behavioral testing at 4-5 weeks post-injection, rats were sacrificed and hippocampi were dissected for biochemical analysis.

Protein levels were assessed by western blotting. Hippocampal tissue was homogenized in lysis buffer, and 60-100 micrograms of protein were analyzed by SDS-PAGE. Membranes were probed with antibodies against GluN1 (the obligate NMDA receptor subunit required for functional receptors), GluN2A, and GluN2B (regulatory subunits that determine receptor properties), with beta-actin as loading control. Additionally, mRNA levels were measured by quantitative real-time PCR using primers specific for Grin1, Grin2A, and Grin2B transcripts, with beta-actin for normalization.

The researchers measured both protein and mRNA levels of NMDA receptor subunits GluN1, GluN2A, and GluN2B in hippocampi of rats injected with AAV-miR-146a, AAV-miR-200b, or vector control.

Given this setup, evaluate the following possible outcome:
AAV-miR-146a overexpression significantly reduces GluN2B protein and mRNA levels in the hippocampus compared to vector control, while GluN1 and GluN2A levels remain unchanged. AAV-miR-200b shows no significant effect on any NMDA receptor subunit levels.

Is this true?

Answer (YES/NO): NO